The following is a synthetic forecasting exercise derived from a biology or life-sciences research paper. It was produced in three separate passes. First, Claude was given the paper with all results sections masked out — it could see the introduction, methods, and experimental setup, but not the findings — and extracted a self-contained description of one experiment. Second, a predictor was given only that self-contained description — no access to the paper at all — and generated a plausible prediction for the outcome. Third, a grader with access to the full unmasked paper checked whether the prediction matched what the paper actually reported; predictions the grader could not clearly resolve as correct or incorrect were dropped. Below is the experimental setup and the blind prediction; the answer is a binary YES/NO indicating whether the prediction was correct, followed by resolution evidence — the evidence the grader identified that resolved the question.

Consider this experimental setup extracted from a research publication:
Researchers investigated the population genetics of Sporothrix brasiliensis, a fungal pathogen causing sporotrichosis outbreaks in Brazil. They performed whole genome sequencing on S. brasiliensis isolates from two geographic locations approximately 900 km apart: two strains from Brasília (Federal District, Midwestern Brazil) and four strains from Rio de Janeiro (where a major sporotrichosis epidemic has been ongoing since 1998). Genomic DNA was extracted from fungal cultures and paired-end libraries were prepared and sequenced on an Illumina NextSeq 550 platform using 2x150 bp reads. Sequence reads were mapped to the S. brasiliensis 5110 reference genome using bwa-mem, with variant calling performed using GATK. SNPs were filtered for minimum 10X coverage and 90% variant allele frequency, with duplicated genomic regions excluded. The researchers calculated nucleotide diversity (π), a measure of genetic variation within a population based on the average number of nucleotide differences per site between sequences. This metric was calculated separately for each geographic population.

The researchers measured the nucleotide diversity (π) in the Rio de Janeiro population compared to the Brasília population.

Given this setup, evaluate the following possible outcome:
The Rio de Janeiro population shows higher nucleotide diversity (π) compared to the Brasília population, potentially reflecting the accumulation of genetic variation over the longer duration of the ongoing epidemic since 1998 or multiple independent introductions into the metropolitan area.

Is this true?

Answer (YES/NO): NO